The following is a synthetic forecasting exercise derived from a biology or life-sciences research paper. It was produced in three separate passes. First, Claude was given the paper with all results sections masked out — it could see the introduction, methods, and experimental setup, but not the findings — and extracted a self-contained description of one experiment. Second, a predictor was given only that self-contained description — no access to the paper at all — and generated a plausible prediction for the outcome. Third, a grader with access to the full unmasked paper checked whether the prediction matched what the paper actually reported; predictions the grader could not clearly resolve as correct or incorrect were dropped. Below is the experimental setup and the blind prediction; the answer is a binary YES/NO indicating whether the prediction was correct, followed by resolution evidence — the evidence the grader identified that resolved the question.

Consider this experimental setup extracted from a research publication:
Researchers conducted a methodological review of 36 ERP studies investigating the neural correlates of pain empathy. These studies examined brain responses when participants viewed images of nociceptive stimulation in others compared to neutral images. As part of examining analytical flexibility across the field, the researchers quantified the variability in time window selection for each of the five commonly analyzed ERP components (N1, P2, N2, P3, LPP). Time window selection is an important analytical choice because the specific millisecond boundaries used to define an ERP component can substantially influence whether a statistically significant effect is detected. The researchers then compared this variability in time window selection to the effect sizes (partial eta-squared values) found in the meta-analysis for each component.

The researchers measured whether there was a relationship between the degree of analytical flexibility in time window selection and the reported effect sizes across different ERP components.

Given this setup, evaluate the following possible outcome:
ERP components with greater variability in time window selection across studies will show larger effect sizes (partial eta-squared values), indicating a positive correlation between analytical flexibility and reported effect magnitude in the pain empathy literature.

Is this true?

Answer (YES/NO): YES